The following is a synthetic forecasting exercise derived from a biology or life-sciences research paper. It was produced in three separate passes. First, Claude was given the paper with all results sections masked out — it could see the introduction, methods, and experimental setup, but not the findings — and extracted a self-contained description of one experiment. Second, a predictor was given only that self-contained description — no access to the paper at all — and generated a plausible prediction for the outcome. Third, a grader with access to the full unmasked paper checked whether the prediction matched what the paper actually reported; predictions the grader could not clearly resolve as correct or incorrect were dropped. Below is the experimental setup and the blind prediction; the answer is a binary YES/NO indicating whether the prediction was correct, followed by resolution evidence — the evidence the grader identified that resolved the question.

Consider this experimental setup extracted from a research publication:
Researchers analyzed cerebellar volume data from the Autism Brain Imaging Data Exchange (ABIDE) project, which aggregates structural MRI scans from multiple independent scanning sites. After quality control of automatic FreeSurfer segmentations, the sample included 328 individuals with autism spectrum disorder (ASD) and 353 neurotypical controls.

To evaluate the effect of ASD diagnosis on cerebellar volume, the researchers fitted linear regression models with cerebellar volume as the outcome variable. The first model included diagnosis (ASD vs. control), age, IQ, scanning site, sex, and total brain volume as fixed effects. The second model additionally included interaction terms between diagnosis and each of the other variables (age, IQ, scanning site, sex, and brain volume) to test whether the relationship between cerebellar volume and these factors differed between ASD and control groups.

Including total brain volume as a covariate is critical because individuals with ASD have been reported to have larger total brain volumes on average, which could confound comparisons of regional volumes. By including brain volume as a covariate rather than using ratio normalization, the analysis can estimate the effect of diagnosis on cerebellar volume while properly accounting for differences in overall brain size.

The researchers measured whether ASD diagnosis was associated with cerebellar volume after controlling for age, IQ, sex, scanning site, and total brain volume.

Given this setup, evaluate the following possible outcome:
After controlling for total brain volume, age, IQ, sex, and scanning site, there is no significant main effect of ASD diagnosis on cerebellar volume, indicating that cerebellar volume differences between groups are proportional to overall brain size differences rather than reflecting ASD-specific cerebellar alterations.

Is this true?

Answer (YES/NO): YES